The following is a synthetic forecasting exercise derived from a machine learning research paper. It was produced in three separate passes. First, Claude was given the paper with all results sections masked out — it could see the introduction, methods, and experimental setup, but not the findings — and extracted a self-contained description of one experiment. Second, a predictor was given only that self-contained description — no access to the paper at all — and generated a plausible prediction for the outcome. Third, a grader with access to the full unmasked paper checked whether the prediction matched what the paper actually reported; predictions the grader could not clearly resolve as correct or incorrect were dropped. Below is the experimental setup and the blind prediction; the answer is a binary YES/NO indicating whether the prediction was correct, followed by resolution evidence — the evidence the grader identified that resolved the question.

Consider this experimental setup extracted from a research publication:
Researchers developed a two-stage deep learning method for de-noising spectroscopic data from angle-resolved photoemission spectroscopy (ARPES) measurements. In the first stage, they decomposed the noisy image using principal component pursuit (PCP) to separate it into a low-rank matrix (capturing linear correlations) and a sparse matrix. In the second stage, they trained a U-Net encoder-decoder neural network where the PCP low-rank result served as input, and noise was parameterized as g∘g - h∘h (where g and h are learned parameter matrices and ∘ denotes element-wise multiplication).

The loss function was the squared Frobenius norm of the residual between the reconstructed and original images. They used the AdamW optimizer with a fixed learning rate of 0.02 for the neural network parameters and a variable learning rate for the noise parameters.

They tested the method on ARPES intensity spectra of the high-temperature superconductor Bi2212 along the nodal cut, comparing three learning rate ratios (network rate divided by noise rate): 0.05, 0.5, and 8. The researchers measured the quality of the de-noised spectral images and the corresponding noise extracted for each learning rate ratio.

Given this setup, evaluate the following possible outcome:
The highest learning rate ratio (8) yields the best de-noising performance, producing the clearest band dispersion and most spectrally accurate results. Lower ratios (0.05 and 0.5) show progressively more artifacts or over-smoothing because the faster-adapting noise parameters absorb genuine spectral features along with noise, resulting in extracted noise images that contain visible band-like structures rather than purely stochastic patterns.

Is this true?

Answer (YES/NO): NO